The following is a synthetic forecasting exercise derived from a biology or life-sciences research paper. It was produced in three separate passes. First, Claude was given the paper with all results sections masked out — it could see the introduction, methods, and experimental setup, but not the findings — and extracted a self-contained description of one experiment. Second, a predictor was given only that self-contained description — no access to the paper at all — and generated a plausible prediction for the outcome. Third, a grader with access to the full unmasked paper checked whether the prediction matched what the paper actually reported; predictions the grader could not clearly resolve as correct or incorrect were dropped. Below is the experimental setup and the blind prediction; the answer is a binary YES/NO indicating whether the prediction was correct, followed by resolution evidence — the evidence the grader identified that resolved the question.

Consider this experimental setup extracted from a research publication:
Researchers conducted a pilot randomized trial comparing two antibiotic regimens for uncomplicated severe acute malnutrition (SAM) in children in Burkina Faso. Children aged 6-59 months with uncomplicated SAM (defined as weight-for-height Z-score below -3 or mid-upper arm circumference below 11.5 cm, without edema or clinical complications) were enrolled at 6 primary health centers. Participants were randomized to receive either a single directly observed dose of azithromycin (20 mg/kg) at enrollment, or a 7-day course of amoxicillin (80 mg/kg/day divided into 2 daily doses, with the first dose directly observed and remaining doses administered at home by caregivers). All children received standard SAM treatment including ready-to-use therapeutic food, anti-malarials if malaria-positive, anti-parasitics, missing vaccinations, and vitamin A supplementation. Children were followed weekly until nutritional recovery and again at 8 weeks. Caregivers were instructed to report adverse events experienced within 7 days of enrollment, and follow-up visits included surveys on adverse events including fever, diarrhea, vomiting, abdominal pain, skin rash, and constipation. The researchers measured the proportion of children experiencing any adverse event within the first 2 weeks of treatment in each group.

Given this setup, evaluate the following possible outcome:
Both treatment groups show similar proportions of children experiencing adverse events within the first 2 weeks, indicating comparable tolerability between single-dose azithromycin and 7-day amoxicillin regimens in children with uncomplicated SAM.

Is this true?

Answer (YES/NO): NO